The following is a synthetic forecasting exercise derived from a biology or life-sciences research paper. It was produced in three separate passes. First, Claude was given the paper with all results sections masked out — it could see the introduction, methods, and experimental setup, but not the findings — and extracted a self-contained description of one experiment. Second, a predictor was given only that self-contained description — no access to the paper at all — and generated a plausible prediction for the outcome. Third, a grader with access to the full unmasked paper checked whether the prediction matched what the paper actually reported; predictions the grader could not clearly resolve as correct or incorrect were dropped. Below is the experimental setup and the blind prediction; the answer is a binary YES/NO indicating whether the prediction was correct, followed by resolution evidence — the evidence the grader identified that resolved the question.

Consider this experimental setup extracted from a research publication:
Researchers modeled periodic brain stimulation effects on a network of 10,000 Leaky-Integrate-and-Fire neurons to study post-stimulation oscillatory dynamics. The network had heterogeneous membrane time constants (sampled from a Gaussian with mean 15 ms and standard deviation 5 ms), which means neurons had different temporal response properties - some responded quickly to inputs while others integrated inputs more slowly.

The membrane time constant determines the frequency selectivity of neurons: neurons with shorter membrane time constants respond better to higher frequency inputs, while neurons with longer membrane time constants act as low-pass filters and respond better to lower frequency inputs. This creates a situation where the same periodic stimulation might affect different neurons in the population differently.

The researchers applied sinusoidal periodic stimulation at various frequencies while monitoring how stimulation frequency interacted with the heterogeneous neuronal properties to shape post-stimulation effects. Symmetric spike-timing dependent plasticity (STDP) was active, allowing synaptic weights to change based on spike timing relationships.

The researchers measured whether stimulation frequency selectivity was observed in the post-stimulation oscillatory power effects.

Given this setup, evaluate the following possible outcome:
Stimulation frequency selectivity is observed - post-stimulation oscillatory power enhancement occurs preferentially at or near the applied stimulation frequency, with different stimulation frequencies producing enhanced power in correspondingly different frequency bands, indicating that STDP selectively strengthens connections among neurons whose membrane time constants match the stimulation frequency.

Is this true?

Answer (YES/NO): NO